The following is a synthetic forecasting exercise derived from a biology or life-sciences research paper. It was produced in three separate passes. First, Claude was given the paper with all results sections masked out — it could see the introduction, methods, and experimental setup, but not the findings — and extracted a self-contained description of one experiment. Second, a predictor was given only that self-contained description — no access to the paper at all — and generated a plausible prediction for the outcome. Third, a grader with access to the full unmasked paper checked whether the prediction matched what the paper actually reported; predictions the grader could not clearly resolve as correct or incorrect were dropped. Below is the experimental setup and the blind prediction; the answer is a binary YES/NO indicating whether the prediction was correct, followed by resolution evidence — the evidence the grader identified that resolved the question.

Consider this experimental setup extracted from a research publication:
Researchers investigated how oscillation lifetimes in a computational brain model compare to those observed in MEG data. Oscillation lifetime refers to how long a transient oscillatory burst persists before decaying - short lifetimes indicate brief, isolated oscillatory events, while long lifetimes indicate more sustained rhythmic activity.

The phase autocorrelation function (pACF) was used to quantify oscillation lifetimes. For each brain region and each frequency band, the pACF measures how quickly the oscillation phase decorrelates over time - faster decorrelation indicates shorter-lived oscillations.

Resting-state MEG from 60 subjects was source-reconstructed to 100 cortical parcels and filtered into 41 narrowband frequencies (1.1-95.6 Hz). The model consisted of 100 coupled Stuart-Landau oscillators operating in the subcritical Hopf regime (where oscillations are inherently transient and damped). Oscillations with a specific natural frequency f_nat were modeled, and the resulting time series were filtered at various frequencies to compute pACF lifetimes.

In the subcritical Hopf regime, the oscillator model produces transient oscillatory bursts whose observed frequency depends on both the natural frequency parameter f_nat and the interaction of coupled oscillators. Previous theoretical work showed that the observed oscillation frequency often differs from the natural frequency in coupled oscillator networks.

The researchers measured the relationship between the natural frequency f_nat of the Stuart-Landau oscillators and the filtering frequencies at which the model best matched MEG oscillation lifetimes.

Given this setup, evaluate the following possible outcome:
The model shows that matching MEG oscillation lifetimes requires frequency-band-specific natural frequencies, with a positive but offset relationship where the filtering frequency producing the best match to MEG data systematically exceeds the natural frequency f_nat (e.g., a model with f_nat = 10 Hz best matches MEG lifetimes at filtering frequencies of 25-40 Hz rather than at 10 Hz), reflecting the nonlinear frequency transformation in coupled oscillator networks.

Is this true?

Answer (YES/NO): NO